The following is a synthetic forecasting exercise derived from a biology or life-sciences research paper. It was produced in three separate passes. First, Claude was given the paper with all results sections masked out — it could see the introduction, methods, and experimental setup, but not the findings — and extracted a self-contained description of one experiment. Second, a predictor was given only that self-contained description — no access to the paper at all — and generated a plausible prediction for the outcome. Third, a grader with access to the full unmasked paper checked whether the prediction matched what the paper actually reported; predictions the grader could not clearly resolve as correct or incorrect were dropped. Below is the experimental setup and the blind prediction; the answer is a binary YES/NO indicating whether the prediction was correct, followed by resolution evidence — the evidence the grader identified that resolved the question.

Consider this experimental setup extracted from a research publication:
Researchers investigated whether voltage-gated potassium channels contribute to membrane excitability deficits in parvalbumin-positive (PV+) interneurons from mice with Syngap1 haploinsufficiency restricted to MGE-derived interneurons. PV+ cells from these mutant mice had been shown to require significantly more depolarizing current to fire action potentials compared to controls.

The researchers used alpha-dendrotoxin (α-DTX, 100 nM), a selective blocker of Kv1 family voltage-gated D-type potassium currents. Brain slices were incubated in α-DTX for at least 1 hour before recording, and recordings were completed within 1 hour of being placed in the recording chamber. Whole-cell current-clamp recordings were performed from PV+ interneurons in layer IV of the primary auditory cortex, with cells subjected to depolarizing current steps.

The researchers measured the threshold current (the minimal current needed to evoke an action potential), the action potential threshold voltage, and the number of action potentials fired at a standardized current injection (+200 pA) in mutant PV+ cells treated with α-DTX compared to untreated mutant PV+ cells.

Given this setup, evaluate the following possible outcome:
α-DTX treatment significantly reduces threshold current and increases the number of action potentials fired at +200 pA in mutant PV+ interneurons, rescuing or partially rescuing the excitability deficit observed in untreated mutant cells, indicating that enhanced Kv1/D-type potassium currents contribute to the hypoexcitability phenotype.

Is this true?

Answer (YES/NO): NO